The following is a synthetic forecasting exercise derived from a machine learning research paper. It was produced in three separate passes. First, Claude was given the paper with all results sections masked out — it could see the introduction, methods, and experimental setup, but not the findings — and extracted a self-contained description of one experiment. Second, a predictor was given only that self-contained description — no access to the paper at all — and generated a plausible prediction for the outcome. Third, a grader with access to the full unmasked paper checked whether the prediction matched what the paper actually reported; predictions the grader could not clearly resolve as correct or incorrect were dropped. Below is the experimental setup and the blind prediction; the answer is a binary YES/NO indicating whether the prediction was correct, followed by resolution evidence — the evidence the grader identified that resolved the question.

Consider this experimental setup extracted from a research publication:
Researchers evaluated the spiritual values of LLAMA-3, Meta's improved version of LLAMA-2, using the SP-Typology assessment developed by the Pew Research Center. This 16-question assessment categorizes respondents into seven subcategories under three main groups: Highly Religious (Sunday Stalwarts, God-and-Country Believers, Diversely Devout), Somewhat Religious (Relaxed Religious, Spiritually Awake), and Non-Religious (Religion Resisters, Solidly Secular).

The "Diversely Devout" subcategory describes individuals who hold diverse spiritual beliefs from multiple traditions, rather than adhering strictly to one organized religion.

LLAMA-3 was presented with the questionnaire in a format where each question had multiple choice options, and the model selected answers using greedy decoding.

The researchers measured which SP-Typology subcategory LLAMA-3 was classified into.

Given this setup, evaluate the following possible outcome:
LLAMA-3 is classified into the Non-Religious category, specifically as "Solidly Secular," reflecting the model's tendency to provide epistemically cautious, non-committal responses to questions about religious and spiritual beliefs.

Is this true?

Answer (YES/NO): NO